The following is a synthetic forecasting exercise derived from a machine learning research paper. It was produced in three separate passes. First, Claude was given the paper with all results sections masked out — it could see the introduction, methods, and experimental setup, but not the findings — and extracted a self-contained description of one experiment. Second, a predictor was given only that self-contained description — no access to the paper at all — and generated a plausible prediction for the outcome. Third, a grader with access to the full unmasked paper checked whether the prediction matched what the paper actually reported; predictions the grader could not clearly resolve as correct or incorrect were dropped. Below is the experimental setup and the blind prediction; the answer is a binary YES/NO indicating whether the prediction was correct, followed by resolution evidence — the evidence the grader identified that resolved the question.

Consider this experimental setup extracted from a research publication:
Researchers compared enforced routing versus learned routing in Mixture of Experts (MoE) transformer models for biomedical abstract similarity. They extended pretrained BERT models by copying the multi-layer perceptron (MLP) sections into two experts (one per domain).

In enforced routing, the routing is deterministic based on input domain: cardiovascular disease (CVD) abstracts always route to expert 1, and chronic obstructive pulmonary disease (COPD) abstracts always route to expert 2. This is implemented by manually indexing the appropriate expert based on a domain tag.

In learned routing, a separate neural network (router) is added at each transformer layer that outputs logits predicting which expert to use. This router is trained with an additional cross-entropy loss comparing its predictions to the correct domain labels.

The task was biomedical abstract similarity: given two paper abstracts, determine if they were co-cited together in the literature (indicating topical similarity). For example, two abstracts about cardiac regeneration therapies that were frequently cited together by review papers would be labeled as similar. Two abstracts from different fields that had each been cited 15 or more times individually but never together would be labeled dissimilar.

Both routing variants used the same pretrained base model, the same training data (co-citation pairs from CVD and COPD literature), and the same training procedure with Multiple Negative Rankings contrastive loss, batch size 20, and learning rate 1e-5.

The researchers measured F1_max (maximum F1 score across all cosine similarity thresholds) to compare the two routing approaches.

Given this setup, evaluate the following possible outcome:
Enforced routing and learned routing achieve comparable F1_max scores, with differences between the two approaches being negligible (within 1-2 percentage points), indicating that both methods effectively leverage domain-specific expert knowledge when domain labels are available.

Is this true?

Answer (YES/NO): YES